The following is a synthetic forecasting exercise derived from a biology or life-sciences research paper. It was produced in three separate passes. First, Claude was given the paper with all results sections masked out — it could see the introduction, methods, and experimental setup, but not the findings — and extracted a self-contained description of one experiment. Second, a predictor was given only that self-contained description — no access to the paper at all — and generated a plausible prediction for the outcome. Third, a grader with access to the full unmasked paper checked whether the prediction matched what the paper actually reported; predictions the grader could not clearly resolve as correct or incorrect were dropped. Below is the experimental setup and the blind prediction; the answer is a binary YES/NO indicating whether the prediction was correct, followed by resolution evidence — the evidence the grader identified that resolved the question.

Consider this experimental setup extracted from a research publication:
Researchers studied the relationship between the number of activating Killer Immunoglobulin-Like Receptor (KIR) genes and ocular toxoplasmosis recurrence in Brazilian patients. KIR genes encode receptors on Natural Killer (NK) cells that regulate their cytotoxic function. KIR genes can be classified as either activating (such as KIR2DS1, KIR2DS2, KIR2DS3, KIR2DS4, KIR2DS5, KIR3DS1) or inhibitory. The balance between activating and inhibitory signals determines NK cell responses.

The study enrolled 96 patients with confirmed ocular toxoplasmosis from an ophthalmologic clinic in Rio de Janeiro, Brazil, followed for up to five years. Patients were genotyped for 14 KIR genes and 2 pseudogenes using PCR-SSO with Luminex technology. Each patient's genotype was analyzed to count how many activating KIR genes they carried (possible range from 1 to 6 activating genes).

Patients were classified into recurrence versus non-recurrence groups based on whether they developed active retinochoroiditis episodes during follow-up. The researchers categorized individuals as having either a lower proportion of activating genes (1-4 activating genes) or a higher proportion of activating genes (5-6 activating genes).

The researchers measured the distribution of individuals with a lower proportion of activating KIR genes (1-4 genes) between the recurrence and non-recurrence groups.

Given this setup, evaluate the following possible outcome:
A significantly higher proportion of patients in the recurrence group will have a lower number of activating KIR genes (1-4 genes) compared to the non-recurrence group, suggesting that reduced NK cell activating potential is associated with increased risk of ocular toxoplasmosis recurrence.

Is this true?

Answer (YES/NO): YES